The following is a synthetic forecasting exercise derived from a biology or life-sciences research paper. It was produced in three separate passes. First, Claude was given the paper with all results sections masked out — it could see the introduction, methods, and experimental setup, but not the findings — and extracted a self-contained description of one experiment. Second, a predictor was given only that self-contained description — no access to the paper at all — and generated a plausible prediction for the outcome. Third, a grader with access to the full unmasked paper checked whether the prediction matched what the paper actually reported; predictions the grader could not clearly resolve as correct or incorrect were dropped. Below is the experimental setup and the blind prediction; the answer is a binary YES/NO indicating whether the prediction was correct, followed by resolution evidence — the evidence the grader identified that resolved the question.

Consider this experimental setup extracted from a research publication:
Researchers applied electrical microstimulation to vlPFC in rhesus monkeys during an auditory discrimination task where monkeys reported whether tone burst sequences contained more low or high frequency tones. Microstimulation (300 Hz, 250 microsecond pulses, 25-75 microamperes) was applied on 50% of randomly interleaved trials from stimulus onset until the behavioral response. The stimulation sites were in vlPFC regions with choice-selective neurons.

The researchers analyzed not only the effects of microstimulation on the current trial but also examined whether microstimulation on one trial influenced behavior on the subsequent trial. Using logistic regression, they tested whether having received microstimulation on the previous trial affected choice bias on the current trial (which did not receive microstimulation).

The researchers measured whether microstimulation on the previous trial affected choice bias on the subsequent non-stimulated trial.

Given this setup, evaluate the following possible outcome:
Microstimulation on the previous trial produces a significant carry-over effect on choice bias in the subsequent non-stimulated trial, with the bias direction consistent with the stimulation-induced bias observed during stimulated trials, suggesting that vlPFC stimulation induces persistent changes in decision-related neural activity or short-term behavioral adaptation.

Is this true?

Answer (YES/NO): NO